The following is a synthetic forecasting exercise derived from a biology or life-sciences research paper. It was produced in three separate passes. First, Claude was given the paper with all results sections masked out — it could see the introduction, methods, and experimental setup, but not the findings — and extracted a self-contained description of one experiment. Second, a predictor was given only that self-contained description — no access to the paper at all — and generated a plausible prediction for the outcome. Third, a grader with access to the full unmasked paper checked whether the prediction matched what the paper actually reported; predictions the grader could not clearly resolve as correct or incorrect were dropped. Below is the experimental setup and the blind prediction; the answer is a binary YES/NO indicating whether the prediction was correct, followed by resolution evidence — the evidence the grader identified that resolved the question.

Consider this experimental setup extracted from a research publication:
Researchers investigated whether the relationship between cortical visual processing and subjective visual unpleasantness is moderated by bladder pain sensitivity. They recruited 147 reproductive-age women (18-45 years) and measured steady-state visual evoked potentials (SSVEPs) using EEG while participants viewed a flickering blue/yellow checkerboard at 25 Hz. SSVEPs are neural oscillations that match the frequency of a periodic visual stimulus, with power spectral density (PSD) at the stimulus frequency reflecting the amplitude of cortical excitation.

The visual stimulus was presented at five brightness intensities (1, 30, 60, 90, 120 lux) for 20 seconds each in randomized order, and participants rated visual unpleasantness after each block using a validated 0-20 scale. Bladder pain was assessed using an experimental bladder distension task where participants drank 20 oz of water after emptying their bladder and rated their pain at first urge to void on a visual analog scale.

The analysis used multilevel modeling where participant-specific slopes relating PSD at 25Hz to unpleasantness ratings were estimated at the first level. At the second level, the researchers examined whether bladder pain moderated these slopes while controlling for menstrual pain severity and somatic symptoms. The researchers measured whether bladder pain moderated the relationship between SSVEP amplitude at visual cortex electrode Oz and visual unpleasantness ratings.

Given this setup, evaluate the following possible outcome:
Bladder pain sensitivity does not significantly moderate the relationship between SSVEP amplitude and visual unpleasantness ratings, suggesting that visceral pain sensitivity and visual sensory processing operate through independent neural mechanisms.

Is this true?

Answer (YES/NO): NO